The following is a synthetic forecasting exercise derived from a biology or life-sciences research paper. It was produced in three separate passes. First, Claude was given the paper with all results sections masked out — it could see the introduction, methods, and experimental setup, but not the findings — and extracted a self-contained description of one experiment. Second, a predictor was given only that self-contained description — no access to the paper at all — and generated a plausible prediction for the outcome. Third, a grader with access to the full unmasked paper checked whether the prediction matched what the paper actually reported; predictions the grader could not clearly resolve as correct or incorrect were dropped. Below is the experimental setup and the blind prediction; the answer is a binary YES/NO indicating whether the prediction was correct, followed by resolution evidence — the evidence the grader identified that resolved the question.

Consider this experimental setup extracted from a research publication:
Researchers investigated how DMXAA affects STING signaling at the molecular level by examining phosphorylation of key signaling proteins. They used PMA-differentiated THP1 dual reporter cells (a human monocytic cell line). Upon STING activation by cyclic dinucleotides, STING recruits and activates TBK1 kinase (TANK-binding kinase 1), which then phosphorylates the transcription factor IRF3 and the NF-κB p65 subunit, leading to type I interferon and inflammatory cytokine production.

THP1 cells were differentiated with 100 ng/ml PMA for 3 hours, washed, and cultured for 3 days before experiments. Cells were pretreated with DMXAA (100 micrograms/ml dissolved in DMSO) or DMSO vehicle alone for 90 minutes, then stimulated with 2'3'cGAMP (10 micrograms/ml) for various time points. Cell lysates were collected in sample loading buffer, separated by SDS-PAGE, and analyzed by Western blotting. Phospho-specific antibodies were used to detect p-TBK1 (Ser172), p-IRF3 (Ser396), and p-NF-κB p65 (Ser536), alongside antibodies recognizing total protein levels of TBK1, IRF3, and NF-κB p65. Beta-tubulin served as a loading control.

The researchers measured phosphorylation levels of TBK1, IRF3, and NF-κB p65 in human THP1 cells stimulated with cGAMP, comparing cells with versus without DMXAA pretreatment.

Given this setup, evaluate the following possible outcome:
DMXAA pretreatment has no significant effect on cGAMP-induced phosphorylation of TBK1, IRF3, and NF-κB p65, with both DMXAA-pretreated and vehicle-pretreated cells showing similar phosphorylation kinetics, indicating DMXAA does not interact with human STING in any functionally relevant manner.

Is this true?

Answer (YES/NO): NO